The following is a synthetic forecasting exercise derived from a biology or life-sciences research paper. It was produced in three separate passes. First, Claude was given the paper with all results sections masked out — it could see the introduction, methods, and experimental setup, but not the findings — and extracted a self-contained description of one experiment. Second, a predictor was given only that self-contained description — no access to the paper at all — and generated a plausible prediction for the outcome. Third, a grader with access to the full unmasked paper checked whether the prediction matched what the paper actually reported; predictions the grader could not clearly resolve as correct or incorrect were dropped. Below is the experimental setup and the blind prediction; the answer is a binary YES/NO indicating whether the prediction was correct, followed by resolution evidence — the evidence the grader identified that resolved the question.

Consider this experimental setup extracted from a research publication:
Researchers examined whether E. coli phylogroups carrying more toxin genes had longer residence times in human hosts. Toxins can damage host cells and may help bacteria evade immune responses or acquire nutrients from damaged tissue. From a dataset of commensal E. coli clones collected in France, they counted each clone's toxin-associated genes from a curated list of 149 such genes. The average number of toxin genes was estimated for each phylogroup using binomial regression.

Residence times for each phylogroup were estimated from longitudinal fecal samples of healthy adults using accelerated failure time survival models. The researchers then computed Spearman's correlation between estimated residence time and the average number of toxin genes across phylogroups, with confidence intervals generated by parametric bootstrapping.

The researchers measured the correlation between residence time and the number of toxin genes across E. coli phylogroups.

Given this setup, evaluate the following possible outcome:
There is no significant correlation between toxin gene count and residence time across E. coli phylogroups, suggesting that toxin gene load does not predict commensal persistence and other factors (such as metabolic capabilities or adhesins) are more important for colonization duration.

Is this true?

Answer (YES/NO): YES